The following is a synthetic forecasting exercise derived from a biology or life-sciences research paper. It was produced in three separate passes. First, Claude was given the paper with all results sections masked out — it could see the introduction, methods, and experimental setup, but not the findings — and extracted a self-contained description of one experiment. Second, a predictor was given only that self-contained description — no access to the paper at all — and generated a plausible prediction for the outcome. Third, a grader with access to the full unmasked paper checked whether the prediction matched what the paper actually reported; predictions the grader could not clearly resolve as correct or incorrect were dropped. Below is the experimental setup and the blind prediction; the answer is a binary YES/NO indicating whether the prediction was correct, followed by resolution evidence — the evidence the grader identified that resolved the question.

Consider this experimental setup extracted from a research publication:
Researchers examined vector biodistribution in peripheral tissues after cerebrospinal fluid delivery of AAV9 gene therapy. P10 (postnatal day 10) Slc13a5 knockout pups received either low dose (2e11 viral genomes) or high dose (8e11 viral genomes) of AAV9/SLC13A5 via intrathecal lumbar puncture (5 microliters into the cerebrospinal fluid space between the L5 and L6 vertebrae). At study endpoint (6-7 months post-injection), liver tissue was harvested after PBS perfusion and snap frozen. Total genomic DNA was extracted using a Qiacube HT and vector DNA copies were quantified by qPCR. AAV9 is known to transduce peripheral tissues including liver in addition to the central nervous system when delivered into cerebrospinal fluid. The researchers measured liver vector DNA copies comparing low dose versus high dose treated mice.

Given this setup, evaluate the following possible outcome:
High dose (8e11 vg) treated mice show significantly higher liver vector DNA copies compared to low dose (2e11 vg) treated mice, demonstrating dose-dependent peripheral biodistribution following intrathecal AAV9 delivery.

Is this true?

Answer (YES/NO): YES